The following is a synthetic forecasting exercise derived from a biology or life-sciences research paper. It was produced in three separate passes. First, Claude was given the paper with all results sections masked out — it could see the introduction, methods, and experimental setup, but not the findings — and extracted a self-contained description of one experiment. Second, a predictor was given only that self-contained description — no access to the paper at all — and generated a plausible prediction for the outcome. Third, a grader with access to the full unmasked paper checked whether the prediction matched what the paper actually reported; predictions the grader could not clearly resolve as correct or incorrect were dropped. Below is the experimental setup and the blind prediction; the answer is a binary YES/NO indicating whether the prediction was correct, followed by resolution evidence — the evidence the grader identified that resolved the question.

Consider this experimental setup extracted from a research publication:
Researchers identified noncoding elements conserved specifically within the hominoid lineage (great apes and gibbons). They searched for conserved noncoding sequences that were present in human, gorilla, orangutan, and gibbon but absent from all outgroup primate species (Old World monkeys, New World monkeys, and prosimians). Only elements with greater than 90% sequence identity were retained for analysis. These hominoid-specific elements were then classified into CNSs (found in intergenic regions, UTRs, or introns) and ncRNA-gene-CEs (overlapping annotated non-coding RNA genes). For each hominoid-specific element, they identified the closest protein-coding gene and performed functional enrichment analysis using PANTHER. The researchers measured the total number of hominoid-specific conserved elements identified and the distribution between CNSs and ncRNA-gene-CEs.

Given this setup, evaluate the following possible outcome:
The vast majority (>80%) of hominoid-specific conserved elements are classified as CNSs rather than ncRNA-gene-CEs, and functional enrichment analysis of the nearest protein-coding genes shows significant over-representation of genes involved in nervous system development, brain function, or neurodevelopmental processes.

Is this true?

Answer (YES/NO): NO